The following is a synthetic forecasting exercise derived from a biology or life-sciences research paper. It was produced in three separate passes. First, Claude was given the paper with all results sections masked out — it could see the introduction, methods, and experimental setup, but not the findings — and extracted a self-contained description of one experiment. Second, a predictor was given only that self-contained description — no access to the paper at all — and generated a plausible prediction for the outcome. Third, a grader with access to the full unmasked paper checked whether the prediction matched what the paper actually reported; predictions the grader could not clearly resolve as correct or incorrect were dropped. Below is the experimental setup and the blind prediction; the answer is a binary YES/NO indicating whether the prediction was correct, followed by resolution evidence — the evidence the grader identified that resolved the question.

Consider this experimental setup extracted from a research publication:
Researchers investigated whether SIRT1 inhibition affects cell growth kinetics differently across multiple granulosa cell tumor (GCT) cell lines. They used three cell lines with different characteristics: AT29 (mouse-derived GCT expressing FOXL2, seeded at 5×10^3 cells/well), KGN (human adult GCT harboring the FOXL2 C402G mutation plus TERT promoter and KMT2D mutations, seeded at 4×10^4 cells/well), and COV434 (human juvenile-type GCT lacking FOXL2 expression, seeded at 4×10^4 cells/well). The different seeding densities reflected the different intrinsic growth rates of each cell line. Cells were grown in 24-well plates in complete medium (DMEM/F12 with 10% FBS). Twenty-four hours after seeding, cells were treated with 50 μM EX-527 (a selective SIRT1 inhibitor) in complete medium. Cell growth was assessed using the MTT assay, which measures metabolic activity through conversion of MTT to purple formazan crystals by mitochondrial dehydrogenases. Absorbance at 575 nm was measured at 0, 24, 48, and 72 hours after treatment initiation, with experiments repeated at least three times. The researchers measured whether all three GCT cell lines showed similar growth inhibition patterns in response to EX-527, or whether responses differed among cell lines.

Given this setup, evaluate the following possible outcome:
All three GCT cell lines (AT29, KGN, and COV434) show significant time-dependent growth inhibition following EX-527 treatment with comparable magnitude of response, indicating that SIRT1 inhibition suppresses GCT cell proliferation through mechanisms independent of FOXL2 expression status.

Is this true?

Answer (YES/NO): NO